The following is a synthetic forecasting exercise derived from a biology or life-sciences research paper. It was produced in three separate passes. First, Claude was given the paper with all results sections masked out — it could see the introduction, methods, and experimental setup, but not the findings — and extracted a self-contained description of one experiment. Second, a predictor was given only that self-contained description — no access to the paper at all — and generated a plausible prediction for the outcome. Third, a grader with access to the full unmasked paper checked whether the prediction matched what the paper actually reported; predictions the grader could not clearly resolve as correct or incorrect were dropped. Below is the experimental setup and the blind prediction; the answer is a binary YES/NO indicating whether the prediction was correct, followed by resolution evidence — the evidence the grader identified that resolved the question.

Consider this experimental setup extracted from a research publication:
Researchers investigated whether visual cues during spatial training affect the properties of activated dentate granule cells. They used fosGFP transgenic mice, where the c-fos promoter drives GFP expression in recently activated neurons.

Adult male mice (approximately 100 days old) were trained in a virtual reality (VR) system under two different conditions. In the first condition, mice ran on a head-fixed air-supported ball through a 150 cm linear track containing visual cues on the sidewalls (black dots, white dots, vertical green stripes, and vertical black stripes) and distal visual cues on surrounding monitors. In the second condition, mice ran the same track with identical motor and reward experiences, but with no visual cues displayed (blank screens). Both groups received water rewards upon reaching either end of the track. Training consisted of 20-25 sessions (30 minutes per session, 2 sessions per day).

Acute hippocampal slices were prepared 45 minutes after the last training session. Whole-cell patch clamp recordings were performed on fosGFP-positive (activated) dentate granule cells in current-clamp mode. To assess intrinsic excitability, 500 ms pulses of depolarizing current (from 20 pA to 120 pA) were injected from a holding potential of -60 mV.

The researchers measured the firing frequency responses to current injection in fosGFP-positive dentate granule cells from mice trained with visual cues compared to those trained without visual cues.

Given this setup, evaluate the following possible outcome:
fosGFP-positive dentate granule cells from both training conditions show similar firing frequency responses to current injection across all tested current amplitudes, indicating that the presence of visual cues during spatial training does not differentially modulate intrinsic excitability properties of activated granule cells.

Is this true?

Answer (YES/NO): NO